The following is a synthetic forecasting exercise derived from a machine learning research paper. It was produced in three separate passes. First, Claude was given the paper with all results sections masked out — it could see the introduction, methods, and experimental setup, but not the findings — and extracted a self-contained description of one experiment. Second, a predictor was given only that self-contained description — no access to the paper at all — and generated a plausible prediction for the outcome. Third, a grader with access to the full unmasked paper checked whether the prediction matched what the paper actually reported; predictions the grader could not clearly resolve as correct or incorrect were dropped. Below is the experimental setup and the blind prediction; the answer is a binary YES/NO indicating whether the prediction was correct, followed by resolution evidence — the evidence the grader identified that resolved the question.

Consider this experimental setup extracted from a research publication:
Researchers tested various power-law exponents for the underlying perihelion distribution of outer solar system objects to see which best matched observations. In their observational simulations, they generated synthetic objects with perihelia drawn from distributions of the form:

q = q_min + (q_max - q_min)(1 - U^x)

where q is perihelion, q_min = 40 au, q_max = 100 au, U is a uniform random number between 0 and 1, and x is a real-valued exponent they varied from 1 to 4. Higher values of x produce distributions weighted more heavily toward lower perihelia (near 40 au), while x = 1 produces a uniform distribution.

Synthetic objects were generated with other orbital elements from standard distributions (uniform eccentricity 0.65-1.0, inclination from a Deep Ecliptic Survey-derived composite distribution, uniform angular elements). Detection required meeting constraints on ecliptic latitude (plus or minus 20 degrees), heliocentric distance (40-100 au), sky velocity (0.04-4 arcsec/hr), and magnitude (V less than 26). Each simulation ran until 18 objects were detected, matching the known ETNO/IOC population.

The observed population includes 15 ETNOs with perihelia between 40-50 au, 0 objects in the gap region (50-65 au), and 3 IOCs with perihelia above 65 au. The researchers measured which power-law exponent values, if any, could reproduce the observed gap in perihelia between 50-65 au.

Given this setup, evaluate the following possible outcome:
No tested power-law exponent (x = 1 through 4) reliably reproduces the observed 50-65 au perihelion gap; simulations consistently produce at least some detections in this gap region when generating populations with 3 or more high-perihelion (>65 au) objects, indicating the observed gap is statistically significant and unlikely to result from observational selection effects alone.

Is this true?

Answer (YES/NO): YES